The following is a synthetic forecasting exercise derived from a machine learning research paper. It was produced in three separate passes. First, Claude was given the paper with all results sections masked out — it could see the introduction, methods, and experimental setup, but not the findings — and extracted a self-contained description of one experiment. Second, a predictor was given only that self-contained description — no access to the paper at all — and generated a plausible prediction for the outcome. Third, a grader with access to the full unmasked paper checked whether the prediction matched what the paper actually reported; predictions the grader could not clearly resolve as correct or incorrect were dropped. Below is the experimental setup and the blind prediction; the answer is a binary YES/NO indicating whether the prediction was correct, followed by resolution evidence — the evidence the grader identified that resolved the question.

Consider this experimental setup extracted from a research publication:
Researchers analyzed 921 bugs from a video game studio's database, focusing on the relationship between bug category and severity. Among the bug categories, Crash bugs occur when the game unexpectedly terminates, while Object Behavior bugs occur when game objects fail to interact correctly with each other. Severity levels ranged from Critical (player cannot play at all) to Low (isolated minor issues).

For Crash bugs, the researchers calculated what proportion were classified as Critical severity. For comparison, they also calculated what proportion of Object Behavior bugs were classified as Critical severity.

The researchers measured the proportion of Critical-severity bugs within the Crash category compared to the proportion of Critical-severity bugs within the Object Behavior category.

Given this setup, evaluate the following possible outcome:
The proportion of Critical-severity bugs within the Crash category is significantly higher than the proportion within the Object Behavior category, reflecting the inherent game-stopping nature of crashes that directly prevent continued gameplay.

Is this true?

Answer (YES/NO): YES